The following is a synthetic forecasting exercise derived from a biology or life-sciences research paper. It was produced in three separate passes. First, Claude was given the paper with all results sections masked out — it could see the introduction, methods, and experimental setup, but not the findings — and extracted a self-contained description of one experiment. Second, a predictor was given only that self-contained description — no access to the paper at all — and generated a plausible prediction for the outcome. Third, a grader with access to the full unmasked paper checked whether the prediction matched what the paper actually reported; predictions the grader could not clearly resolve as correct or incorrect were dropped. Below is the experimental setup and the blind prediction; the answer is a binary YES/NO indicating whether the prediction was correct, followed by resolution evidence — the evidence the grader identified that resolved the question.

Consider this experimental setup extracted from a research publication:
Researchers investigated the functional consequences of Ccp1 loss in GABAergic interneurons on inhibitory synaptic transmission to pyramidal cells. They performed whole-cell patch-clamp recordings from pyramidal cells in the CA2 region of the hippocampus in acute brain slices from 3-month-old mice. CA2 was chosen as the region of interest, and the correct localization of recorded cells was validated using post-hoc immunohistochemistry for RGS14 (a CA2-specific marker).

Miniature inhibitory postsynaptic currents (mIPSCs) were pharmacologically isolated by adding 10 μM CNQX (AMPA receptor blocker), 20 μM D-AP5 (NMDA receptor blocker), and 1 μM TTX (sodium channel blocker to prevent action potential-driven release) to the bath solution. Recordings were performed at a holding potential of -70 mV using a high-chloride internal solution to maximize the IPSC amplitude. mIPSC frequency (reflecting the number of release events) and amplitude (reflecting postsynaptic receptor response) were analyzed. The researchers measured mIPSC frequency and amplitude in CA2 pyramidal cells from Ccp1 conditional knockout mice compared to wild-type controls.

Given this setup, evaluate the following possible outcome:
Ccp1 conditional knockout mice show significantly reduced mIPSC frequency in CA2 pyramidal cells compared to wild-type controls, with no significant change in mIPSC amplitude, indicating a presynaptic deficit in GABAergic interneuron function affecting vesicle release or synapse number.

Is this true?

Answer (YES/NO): YES